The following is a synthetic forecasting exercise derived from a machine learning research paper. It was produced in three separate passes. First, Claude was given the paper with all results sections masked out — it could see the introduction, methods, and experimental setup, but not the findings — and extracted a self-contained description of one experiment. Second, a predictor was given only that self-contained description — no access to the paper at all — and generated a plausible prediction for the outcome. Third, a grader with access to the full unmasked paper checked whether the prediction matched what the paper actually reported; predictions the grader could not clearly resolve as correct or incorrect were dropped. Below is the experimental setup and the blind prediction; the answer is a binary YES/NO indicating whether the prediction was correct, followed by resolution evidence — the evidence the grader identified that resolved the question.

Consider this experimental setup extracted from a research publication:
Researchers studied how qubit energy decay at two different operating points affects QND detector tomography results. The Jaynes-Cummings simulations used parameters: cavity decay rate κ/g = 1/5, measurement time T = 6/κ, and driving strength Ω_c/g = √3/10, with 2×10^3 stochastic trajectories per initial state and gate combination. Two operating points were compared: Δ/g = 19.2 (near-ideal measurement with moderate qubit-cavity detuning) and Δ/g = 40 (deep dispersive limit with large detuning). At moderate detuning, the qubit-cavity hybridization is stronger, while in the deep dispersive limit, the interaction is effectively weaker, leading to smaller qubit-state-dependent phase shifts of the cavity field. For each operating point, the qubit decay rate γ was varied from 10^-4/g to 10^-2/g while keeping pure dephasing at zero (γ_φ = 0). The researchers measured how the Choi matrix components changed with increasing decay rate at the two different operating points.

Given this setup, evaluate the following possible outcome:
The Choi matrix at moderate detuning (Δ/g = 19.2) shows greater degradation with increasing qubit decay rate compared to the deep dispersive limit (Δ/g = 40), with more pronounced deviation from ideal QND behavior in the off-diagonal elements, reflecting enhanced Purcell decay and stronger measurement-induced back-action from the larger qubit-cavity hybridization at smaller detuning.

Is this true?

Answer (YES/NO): NO